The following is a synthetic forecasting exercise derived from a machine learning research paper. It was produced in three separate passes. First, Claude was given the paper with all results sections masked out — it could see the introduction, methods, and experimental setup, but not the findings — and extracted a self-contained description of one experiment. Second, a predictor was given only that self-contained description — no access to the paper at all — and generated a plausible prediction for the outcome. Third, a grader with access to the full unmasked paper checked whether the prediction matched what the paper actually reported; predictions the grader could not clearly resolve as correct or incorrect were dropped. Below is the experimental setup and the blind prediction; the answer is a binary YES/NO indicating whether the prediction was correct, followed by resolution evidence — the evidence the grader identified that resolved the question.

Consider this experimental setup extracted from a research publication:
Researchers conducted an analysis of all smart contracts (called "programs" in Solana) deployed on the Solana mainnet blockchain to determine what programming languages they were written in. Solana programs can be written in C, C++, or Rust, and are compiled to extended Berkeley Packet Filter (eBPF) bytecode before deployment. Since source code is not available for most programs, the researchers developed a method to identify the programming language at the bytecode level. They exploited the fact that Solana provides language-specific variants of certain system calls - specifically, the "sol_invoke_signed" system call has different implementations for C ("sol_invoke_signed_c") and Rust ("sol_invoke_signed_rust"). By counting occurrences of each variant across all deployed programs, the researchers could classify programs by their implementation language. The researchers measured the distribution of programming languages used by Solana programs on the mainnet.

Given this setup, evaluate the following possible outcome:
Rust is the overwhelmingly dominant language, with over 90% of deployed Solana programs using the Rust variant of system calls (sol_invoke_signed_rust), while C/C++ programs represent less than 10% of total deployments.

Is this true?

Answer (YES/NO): YES